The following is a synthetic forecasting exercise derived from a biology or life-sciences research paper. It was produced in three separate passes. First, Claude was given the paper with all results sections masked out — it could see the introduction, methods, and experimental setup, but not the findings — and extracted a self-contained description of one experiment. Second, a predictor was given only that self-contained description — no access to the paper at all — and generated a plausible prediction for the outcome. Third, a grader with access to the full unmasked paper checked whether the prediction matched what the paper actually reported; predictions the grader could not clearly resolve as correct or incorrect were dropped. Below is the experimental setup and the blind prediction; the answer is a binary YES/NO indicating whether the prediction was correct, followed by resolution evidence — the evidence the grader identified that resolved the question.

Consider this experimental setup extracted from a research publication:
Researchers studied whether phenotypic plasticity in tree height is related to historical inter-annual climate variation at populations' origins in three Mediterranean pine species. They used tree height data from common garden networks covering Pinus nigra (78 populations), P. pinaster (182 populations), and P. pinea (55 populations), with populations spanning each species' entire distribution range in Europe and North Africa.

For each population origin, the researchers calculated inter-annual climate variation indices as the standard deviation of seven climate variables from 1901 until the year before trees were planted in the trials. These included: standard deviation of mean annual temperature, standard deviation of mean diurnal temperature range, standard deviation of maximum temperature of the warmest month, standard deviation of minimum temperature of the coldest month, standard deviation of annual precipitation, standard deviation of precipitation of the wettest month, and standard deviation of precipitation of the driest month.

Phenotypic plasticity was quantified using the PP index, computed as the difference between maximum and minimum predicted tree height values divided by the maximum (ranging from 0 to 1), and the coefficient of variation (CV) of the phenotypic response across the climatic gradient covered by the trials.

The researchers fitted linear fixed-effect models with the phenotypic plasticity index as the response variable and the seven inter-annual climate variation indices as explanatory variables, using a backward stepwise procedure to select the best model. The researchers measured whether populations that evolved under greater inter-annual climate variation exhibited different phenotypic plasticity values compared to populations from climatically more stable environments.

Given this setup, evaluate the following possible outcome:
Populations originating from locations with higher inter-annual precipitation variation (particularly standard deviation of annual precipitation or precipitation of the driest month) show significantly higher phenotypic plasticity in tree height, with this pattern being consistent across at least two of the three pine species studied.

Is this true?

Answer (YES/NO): YES